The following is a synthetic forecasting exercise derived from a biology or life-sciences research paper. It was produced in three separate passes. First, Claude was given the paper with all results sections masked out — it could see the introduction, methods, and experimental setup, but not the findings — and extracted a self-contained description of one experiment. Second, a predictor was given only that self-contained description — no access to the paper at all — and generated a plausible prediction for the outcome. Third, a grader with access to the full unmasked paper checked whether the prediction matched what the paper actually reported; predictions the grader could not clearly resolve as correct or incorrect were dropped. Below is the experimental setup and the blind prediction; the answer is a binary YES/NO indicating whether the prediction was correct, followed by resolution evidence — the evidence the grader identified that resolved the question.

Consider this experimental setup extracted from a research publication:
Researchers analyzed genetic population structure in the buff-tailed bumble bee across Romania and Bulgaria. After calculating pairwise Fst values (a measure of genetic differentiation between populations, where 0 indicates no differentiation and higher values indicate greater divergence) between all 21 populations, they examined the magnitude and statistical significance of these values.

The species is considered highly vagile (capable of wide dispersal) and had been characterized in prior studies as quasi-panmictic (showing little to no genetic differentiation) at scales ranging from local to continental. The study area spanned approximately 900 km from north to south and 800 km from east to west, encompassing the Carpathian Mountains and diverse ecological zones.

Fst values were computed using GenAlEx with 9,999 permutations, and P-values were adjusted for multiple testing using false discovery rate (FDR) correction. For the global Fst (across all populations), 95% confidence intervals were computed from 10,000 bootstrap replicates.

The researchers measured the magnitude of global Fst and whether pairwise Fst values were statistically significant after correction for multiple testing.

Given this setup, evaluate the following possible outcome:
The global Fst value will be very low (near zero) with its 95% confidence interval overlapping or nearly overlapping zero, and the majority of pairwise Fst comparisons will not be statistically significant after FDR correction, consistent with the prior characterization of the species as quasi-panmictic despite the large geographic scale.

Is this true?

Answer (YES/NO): NO